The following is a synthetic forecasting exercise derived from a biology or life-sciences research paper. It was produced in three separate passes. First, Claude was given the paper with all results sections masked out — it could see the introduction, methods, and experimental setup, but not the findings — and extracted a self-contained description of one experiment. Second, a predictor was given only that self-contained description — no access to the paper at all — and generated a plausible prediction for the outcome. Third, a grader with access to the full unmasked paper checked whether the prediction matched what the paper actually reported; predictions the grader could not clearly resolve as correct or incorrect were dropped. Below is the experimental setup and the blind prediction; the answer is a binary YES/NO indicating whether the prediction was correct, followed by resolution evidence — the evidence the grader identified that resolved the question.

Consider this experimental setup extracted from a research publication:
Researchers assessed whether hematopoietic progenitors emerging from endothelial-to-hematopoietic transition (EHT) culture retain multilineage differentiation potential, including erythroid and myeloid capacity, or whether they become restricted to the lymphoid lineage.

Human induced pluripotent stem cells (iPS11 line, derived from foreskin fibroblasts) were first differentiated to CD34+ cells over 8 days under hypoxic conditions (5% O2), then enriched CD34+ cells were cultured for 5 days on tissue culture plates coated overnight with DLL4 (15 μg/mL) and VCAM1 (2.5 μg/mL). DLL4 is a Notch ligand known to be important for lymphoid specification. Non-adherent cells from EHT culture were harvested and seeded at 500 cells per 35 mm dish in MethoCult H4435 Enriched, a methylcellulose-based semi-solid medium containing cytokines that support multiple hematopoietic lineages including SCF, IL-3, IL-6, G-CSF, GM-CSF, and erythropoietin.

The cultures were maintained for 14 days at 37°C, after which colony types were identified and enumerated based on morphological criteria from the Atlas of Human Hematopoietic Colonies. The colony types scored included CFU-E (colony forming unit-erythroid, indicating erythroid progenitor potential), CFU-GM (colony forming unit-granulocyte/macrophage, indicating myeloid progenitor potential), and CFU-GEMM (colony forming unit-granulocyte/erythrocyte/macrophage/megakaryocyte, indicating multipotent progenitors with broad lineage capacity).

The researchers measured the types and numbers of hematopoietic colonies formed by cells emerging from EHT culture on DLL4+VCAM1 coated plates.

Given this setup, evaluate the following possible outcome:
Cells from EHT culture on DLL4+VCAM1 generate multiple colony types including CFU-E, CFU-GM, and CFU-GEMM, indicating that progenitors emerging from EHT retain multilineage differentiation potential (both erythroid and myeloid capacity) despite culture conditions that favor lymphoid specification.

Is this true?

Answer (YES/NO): YES